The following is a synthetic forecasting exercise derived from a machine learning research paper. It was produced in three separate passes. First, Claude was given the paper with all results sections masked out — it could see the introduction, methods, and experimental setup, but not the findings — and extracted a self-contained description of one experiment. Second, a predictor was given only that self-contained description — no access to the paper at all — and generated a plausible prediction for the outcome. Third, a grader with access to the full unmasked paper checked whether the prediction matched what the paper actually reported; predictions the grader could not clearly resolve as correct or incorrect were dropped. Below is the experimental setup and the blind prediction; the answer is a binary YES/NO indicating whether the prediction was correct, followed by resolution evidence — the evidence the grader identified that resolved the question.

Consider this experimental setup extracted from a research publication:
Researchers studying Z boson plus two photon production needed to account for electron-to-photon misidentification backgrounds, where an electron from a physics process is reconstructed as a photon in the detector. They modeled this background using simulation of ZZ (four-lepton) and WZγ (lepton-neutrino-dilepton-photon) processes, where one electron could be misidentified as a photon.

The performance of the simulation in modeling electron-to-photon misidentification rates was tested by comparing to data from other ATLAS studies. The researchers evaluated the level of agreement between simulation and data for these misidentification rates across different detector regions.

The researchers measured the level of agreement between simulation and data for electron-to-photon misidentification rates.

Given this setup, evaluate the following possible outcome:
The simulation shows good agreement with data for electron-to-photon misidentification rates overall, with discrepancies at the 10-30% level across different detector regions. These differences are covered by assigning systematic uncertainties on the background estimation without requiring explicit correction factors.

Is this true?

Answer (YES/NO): NO